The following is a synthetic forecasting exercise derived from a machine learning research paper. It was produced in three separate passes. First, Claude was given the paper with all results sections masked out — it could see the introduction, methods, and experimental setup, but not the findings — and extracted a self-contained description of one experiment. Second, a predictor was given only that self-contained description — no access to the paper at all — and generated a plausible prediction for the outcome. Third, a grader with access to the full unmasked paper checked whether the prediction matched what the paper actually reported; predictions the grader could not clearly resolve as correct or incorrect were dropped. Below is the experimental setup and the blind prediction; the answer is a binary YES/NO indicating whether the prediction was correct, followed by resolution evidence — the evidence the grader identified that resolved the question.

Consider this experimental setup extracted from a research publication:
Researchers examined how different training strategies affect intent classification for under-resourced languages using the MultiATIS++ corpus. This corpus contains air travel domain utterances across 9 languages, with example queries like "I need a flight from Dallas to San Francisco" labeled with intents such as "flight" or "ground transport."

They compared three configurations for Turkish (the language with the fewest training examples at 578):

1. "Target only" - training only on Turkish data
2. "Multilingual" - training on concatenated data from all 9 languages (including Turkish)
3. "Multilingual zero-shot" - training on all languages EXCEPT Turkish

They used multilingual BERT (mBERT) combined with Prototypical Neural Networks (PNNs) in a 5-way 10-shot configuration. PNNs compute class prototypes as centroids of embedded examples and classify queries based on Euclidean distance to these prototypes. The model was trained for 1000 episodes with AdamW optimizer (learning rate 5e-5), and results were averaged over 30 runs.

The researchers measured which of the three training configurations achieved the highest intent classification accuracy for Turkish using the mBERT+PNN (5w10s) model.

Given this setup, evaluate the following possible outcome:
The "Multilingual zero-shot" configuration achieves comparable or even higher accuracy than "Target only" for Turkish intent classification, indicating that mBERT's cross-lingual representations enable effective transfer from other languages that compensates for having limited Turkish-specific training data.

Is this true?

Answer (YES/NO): YES